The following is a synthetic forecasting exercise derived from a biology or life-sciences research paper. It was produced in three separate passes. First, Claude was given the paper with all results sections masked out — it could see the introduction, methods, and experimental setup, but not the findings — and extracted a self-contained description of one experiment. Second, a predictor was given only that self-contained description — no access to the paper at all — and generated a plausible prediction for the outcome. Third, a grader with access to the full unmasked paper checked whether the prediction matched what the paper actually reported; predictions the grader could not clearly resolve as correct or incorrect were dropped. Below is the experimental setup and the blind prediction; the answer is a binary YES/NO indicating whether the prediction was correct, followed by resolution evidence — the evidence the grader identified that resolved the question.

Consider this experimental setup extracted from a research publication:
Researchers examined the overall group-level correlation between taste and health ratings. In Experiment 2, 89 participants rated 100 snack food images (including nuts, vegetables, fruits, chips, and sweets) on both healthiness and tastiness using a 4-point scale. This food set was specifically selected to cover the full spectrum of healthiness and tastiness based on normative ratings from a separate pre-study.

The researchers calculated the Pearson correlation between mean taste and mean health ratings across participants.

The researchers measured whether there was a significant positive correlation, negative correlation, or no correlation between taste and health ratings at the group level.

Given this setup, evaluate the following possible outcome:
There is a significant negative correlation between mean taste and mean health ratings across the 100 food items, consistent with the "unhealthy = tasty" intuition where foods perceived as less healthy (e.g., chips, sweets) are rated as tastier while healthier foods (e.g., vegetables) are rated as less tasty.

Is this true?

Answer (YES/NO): NO